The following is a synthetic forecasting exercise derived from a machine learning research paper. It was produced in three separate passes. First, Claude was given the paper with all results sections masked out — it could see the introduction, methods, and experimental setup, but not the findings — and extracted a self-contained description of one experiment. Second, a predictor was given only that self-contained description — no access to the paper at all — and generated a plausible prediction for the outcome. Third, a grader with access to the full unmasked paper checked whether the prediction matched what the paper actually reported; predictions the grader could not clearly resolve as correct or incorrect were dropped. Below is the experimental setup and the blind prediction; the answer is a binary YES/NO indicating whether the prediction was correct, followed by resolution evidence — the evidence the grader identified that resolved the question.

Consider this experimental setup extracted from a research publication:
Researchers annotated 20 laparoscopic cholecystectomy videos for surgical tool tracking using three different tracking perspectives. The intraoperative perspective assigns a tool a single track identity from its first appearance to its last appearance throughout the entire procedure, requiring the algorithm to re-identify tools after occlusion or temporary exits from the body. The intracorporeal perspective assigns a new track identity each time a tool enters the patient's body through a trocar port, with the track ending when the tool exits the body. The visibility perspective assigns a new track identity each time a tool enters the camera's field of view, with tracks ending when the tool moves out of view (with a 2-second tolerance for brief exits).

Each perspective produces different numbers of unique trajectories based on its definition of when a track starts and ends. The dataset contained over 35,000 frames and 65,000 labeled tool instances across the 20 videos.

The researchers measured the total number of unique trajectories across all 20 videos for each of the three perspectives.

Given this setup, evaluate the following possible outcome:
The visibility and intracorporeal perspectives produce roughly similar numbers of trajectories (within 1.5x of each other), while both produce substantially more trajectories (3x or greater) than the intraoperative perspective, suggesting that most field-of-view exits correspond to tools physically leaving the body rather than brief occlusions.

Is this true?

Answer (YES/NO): NO